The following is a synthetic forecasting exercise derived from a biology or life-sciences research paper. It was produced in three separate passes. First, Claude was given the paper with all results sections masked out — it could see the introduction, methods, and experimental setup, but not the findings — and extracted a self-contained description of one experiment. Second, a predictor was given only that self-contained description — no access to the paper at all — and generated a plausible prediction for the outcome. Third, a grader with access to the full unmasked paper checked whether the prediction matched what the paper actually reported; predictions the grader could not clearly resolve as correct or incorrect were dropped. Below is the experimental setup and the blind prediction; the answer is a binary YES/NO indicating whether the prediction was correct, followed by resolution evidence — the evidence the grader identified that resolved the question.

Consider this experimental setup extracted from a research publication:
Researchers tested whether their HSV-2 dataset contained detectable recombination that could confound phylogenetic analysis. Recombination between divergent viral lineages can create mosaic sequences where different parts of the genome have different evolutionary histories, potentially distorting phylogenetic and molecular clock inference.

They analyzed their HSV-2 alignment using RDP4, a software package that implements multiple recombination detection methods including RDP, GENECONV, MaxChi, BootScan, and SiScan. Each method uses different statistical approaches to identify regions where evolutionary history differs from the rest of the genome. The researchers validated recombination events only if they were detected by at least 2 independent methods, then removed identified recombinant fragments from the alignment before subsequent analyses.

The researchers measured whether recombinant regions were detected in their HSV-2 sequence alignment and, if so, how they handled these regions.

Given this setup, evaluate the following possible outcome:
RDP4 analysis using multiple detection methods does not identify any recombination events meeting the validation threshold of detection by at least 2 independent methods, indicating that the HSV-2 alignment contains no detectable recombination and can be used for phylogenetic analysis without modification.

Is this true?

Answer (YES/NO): NO